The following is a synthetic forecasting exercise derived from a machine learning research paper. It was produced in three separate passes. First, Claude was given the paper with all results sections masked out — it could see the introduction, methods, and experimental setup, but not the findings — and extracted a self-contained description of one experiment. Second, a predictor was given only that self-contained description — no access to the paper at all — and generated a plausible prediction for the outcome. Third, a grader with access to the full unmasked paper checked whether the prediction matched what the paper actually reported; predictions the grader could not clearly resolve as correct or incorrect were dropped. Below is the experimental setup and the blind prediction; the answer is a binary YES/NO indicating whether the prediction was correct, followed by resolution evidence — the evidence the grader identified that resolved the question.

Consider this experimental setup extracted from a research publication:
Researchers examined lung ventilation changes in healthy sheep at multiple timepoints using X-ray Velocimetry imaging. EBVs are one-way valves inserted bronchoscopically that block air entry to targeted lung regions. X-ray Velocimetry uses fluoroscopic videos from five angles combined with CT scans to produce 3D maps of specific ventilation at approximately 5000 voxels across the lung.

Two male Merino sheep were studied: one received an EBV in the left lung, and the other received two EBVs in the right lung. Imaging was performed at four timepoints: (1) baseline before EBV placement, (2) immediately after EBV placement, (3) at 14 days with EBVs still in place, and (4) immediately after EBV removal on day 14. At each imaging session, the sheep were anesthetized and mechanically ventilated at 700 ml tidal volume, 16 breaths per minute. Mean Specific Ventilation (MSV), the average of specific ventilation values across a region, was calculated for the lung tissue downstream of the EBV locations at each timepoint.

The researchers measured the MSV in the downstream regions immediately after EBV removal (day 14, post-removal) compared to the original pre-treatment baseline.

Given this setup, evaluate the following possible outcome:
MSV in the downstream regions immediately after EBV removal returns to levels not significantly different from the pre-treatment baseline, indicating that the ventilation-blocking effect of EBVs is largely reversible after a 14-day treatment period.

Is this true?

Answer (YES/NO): YES